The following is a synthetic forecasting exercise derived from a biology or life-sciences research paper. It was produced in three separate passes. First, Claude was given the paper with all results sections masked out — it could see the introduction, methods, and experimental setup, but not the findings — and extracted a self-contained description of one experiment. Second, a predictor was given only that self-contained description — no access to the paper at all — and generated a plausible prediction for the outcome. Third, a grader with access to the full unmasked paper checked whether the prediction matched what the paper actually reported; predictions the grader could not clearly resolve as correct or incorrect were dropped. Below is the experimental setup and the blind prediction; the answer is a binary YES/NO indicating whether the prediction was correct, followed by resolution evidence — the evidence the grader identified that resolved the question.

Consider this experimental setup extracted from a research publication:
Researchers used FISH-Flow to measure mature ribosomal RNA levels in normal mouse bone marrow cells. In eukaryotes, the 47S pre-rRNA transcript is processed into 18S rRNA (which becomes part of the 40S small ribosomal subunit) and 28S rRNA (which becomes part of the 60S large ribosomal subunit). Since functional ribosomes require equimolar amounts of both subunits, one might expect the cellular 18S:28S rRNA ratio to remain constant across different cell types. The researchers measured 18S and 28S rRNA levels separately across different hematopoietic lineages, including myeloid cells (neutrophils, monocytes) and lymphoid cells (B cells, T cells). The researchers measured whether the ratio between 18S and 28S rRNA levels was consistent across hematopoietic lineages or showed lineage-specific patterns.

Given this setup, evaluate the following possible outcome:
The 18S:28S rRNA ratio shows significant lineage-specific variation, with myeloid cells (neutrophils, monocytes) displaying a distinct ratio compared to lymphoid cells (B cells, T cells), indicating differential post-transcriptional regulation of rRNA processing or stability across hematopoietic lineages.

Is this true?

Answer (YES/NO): YES